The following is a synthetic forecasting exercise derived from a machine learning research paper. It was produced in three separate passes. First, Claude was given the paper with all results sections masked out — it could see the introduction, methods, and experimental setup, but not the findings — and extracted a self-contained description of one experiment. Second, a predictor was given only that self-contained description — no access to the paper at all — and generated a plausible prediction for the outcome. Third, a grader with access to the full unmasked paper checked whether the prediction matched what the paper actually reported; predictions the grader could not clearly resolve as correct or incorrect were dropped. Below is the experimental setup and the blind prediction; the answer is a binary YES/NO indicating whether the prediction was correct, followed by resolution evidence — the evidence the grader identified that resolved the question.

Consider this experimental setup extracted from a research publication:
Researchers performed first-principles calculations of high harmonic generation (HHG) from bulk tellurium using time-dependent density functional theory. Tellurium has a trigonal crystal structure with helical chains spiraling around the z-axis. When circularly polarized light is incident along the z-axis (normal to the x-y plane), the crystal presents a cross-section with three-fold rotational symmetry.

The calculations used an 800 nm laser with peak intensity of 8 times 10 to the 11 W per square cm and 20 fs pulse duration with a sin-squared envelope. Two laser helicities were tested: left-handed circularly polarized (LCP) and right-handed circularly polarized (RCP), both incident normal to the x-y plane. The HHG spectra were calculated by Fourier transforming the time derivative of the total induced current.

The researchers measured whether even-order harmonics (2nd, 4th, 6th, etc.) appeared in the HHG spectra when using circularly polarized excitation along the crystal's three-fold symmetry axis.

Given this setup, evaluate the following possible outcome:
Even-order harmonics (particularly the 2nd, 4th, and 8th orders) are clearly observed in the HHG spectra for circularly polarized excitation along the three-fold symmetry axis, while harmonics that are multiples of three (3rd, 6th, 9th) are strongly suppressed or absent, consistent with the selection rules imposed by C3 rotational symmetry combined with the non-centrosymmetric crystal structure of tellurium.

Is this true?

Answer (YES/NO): YES